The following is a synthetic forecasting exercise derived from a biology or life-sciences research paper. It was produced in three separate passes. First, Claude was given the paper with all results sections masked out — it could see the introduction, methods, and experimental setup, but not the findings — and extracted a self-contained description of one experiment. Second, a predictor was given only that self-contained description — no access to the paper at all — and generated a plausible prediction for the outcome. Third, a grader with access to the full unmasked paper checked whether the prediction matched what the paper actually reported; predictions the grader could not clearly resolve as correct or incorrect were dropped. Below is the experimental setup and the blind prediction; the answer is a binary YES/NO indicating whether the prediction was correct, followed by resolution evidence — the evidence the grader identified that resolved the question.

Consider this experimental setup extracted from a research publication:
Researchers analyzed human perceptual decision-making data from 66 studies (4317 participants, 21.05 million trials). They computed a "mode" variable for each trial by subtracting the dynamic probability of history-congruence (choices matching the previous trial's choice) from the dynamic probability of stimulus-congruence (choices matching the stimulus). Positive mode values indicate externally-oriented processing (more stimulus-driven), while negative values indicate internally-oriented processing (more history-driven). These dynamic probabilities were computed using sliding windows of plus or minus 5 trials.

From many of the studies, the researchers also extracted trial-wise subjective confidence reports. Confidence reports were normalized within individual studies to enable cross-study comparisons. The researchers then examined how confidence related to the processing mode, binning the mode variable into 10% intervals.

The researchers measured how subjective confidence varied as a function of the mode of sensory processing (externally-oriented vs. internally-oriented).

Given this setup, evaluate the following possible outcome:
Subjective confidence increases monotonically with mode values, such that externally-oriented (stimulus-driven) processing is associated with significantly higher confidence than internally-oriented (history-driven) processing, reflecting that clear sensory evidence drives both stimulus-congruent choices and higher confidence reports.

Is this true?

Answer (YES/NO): NO